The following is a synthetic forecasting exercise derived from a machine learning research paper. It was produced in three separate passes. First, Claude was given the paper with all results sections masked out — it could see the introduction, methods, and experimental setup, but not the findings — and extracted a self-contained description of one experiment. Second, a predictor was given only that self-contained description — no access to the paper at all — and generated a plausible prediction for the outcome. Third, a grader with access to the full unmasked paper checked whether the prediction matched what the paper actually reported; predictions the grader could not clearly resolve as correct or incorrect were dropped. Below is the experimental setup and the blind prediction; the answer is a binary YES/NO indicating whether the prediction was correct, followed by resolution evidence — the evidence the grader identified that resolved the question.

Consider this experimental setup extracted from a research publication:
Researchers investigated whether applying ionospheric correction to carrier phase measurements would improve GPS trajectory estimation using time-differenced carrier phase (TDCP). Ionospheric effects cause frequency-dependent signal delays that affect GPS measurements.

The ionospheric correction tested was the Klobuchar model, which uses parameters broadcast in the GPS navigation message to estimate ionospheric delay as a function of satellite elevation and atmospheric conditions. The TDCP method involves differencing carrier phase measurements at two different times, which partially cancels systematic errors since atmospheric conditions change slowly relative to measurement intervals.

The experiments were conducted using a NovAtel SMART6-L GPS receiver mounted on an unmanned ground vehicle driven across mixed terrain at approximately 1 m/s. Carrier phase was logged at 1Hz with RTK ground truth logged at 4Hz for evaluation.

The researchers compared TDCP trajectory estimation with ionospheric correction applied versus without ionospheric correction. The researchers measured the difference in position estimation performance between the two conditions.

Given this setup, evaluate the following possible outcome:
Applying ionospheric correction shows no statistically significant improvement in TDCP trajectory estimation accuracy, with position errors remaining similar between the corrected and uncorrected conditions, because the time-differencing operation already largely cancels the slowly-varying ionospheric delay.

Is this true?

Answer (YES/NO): YES